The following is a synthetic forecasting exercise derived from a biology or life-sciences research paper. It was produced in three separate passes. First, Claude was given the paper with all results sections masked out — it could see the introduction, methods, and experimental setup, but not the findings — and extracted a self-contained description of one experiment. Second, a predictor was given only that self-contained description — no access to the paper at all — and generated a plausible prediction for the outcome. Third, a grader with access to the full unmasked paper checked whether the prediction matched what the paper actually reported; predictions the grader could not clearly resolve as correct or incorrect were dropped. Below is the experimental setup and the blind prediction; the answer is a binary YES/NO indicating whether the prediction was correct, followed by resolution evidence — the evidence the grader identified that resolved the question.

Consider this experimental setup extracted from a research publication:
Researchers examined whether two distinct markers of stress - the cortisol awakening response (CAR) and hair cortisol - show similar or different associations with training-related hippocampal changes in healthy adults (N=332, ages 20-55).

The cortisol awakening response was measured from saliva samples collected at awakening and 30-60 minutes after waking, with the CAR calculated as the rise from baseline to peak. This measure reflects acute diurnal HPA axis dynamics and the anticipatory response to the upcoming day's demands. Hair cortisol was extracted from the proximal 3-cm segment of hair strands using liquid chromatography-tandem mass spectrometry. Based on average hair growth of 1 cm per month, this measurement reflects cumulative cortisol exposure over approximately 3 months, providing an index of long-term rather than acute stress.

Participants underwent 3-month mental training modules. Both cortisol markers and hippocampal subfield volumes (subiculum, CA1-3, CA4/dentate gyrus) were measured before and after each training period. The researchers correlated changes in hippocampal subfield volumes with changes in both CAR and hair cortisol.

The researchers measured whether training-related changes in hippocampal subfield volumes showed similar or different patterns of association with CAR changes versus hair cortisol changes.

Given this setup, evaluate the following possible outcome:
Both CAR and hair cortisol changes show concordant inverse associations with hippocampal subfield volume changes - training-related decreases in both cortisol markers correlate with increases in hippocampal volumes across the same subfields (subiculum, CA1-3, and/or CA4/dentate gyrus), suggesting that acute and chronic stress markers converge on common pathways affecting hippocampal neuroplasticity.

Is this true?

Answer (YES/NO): NO